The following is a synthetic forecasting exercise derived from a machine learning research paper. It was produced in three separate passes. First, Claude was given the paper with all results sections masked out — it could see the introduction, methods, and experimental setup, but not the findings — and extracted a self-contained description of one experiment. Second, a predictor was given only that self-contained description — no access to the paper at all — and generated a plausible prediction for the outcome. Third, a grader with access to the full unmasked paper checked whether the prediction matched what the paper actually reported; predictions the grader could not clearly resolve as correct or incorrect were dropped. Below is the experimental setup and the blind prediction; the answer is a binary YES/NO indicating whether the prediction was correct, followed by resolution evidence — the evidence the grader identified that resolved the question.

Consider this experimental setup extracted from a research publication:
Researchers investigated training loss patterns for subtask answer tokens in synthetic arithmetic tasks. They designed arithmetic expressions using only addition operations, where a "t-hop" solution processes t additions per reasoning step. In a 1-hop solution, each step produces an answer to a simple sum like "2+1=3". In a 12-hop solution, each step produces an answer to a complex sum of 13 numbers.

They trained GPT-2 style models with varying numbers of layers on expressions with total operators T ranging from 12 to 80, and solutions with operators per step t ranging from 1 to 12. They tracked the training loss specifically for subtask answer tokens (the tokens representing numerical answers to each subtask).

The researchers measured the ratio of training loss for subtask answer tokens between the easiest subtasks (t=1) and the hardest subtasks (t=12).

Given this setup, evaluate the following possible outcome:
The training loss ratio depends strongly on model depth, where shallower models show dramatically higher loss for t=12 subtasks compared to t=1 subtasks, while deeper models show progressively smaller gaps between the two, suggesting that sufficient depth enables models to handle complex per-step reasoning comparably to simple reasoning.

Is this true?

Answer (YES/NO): NO